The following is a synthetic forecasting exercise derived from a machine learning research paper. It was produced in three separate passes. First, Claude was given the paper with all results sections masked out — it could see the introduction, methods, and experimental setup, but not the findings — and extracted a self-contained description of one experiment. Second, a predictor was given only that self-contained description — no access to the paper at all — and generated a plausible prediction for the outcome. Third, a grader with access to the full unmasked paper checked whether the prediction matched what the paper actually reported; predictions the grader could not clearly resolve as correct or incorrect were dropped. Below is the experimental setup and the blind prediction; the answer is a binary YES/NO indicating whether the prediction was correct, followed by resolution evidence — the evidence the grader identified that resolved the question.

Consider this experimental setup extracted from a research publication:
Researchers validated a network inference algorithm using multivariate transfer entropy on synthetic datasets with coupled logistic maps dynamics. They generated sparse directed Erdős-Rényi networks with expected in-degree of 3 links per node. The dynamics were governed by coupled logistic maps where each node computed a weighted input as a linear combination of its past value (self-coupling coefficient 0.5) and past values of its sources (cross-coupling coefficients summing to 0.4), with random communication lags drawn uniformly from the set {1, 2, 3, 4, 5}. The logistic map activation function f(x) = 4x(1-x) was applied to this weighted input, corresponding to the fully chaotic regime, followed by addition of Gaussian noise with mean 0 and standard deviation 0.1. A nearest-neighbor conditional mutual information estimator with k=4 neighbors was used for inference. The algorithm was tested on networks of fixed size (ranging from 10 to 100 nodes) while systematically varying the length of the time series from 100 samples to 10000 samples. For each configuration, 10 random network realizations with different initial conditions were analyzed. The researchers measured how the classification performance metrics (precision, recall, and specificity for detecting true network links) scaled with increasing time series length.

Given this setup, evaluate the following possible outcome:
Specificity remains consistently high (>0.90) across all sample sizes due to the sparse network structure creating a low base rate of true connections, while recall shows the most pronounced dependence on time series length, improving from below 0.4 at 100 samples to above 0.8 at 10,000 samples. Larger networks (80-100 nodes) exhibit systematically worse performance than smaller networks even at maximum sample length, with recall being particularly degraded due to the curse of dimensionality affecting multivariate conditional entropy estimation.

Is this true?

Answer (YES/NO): NO